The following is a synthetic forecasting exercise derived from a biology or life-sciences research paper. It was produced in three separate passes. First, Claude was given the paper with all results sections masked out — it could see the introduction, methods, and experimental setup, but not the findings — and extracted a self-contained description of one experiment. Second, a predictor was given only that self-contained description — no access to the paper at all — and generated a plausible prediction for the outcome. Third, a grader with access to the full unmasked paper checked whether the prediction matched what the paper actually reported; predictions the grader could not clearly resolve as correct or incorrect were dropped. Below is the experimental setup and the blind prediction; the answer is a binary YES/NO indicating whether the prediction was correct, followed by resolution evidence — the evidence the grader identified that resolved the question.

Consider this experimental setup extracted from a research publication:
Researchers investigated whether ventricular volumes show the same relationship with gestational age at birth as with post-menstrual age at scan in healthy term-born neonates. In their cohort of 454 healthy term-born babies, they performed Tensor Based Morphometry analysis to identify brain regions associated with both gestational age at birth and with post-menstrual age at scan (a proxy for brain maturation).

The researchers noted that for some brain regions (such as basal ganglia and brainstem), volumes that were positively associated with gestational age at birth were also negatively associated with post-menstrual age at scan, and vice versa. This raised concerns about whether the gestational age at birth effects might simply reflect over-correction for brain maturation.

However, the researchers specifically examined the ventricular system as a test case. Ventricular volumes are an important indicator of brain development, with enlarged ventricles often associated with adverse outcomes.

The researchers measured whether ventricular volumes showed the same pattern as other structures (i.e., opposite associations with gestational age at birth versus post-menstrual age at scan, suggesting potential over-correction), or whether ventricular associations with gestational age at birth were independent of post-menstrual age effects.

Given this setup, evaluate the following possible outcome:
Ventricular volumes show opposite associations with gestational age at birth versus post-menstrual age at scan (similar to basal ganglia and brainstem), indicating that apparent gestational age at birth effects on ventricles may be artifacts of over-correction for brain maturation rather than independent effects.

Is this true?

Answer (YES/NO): NO